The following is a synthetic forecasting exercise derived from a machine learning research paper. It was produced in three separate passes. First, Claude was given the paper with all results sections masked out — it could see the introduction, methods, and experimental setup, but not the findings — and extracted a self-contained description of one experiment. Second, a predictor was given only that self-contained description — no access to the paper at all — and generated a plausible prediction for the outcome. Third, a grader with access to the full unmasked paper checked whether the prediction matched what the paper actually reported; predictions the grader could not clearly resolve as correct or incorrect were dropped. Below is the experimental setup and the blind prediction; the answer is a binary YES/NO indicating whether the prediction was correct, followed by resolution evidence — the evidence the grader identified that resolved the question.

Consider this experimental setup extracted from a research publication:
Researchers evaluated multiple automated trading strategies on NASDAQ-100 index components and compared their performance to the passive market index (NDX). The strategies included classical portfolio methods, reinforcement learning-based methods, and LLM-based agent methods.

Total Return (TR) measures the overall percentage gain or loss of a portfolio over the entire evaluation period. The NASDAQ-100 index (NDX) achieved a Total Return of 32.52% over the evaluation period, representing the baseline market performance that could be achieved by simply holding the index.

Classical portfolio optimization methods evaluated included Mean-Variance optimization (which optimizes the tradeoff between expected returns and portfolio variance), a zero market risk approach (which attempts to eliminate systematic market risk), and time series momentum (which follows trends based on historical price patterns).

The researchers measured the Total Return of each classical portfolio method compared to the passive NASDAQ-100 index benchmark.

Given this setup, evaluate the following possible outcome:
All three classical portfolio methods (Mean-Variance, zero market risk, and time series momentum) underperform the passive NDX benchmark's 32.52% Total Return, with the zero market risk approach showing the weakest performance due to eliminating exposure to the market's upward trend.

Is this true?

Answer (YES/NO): NO